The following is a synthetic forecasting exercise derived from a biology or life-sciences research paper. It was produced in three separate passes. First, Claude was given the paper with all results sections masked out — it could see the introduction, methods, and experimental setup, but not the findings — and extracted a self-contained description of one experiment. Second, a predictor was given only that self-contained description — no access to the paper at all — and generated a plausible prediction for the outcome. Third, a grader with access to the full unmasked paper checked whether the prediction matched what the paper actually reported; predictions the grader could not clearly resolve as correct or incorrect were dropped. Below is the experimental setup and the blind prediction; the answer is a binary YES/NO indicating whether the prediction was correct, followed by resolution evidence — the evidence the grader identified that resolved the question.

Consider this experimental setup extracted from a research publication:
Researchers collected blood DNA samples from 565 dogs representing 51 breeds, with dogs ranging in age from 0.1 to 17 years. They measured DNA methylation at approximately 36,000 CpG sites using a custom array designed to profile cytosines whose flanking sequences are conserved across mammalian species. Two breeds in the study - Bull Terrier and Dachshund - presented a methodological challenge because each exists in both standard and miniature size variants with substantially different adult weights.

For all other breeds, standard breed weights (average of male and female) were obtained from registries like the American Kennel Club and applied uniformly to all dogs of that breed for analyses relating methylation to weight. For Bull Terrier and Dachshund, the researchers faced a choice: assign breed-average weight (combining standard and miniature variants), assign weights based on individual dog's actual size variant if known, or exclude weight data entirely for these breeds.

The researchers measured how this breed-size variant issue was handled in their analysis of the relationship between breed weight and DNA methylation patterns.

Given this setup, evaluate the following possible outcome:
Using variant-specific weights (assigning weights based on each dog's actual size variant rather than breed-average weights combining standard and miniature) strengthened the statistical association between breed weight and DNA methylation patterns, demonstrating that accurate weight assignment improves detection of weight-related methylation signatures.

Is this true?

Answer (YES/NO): NO